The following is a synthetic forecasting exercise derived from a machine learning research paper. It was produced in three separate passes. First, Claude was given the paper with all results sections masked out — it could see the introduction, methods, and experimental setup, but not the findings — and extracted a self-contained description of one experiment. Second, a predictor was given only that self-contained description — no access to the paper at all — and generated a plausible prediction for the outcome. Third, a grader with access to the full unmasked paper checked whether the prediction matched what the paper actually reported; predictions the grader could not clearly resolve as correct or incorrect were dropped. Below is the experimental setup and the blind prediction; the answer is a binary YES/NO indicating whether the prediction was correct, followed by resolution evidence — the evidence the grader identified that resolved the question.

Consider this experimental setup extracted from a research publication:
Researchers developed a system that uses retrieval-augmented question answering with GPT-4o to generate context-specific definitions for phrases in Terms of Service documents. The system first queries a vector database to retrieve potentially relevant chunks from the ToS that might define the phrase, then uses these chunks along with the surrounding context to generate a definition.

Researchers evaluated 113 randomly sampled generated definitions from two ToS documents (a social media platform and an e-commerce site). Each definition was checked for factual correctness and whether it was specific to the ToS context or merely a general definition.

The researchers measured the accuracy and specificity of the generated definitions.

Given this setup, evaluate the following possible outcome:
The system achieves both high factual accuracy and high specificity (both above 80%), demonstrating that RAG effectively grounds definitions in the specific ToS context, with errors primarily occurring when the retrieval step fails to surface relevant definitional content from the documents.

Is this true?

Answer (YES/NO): YES